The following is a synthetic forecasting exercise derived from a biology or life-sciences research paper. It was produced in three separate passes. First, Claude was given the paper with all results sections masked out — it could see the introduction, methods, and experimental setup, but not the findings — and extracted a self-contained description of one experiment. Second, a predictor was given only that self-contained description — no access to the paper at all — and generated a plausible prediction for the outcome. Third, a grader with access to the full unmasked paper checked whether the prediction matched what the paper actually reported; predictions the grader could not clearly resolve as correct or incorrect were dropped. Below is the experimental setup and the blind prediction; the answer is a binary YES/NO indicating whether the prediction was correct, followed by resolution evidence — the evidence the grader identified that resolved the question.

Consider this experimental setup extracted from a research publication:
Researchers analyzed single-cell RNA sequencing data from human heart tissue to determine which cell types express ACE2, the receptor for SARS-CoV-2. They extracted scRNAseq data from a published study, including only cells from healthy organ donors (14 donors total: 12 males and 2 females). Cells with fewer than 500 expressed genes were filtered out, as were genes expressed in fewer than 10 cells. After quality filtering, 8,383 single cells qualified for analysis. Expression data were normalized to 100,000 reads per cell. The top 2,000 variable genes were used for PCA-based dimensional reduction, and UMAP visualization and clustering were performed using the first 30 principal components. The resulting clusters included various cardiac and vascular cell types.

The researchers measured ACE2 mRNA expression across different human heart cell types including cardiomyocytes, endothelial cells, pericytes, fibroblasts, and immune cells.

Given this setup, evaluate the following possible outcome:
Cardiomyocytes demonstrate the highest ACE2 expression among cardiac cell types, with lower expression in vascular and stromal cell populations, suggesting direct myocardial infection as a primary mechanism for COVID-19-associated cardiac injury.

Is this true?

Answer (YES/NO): NO